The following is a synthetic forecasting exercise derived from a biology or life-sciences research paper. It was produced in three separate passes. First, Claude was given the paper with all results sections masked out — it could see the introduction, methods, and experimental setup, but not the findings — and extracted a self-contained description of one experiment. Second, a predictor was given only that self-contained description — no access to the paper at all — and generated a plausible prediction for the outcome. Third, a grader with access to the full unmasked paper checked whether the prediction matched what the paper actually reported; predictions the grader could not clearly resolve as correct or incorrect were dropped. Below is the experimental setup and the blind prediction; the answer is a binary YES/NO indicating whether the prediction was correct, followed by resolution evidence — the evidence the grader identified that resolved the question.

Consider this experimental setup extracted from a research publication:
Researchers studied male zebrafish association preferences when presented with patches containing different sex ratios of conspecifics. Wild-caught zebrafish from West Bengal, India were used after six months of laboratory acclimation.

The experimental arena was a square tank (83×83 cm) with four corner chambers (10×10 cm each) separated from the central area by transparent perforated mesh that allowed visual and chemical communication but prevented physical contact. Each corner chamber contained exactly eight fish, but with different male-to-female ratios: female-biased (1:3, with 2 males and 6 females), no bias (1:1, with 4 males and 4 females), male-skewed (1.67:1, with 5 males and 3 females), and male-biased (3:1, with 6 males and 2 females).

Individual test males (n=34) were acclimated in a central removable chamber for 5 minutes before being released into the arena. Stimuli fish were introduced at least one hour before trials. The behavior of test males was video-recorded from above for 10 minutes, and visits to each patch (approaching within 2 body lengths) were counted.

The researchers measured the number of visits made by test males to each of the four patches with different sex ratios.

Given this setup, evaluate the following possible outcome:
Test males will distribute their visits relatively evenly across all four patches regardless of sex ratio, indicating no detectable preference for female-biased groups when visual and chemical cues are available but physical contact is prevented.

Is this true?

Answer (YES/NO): NO